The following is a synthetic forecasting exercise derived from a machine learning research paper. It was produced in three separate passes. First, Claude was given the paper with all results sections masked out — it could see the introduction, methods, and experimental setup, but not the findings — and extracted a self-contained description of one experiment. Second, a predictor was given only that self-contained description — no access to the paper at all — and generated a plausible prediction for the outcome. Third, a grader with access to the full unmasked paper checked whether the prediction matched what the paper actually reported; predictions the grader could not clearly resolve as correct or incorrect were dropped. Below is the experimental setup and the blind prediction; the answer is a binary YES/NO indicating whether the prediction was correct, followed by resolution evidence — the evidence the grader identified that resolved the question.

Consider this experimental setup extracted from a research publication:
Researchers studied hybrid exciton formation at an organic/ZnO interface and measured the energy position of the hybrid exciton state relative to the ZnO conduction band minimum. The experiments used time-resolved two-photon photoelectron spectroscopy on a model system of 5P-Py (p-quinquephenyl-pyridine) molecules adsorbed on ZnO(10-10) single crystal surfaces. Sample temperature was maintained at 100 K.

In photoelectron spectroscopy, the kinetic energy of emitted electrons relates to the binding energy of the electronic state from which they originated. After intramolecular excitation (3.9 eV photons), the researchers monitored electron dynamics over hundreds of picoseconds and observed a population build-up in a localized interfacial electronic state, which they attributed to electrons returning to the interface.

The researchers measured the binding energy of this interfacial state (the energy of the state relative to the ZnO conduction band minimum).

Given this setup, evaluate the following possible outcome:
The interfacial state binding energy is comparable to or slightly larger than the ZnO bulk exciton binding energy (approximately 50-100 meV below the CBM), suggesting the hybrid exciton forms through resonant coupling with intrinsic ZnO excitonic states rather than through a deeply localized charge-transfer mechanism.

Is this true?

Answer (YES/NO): NO